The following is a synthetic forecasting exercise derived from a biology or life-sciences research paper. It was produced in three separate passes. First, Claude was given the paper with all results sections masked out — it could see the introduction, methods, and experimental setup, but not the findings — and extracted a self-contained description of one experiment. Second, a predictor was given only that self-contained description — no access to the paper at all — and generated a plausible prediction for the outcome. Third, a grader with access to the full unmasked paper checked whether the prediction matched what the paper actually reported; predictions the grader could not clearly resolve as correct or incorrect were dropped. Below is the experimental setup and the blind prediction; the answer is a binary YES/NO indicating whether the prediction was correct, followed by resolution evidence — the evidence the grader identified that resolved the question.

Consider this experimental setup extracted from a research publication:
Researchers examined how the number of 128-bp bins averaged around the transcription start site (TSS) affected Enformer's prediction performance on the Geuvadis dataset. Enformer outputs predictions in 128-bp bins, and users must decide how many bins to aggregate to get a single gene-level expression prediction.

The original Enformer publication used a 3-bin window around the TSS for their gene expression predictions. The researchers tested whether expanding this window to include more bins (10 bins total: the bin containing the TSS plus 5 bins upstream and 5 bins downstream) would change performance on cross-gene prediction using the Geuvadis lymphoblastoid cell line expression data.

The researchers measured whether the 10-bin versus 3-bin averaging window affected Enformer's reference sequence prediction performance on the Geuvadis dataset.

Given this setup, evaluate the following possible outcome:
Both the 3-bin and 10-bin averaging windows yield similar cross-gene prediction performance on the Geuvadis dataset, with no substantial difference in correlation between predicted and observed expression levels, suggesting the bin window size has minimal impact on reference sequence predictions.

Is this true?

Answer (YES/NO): NO